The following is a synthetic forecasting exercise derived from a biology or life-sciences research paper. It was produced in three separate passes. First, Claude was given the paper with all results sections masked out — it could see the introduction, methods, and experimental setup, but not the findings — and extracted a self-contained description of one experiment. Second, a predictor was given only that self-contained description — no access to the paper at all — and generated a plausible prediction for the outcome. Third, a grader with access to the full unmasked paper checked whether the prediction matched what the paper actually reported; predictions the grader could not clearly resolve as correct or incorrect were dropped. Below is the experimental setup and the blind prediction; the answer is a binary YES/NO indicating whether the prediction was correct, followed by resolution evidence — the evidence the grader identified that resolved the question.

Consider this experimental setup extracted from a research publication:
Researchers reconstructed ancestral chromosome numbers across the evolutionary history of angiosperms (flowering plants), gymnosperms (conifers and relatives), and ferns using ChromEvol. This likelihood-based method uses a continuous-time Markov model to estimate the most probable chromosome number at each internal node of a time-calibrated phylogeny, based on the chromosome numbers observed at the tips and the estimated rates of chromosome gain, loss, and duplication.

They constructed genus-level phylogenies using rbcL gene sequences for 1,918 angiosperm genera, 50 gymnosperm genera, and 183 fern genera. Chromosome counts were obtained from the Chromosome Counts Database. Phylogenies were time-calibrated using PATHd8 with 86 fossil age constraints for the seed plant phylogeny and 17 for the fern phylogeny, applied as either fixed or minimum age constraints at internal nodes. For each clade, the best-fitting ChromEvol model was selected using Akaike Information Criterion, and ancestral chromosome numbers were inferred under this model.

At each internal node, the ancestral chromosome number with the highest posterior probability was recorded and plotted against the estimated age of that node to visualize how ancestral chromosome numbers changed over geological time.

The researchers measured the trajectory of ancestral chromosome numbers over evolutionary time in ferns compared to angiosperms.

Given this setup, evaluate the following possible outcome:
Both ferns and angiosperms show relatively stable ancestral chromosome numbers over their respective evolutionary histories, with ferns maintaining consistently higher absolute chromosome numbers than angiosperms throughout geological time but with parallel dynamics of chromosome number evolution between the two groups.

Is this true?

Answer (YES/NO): NO